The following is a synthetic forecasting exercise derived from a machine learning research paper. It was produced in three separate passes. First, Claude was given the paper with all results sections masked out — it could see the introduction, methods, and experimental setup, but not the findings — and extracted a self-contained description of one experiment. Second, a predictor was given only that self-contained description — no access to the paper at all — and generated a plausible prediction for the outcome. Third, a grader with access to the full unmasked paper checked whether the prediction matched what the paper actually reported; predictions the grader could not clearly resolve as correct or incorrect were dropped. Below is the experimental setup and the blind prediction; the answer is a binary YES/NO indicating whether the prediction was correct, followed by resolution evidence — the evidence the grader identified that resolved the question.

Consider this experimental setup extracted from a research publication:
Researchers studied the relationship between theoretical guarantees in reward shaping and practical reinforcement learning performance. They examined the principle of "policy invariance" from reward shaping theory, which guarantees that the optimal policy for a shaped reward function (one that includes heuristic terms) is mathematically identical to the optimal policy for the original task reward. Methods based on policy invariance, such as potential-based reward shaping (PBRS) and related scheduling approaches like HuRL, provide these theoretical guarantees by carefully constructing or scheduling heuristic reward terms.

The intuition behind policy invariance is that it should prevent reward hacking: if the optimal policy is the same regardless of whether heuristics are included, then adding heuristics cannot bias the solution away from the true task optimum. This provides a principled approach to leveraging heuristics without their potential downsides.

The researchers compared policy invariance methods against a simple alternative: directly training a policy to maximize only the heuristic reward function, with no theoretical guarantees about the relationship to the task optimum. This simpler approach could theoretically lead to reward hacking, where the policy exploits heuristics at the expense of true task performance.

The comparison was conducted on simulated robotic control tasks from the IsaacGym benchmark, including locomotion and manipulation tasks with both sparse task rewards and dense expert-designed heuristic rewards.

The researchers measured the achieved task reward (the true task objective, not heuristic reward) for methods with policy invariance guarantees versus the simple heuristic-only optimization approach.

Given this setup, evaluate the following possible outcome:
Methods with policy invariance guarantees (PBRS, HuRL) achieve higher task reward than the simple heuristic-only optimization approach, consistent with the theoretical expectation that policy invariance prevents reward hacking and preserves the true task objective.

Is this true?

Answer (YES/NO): NO